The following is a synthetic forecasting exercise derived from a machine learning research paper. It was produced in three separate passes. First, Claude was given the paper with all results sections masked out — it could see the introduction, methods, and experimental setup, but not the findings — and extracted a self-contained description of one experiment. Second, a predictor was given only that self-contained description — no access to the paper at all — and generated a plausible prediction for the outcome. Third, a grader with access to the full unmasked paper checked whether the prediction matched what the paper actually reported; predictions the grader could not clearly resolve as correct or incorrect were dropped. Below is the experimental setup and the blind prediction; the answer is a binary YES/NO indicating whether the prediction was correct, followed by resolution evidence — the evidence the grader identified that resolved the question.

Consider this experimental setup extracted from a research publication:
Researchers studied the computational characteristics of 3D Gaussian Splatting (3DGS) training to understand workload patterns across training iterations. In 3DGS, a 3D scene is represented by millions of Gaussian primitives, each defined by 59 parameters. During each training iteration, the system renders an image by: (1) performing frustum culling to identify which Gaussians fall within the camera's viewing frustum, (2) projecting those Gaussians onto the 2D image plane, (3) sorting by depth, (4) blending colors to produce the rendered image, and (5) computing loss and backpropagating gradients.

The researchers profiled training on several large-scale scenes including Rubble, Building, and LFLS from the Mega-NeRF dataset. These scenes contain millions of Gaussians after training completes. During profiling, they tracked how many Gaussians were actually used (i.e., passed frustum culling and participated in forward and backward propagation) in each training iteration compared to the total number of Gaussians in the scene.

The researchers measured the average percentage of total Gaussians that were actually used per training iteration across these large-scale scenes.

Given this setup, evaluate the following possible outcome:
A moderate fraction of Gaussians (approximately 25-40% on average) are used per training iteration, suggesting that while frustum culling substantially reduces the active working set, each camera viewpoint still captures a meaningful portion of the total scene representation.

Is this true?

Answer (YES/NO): NO